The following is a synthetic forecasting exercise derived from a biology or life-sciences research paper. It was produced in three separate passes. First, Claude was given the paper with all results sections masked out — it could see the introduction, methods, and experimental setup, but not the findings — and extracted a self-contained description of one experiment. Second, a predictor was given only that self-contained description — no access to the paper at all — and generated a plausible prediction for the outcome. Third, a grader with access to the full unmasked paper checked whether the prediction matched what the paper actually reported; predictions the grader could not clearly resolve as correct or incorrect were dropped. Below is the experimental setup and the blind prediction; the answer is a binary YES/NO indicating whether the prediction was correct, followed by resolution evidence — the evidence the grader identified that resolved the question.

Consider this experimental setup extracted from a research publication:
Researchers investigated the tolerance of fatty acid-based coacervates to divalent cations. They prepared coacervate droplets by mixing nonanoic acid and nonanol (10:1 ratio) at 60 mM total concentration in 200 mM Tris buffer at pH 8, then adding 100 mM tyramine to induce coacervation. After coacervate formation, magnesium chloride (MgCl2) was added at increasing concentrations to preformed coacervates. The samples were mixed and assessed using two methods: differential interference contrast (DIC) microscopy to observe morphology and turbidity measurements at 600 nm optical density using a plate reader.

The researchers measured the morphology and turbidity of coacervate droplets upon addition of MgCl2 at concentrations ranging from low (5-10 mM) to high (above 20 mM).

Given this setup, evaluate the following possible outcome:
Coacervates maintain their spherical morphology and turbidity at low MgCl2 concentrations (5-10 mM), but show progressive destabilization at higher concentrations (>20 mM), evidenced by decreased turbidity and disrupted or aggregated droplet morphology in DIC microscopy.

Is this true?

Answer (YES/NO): YES